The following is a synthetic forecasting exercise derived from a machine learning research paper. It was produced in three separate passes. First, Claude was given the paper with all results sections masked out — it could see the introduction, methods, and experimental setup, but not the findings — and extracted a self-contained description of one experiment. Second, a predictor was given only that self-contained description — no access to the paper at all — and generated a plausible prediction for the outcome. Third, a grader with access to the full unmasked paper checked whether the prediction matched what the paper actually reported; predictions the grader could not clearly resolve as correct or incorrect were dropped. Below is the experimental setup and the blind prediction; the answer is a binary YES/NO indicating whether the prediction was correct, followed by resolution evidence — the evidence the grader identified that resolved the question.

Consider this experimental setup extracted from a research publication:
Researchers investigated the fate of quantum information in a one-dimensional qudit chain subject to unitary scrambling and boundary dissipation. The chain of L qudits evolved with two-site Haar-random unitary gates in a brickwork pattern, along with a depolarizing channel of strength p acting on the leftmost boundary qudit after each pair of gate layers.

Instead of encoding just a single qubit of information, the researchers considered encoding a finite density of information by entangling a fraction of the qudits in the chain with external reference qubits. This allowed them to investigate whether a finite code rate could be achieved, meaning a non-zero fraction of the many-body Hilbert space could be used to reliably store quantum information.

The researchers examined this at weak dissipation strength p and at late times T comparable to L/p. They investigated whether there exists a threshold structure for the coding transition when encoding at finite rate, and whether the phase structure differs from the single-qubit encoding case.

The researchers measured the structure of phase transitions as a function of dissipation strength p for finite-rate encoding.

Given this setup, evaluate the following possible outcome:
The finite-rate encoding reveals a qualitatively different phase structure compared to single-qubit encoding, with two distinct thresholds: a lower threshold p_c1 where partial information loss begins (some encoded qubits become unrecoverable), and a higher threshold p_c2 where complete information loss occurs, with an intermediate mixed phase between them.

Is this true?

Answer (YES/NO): YES